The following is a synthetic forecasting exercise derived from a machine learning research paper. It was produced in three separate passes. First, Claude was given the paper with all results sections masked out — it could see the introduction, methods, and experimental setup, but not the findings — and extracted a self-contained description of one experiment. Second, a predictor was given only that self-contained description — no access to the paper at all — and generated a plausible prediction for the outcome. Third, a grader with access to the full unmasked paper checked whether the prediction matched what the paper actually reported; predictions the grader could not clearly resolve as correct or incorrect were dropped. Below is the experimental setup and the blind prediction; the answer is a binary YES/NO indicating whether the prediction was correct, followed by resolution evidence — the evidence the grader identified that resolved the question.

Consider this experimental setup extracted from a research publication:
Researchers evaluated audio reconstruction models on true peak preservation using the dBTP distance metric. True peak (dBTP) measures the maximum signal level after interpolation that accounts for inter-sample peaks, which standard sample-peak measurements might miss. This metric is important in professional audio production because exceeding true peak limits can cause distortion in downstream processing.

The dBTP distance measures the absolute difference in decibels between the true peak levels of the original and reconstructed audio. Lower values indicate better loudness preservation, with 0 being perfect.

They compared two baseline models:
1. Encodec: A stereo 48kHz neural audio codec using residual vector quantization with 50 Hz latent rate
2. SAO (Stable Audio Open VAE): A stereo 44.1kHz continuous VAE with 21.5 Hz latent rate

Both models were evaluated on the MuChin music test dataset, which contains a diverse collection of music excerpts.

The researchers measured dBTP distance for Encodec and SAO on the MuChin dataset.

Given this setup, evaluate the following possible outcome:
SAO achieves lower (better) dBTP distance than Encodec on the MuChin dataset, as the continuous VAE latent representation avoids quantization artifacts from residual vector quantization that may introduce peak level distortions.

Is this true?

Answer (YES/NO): NO